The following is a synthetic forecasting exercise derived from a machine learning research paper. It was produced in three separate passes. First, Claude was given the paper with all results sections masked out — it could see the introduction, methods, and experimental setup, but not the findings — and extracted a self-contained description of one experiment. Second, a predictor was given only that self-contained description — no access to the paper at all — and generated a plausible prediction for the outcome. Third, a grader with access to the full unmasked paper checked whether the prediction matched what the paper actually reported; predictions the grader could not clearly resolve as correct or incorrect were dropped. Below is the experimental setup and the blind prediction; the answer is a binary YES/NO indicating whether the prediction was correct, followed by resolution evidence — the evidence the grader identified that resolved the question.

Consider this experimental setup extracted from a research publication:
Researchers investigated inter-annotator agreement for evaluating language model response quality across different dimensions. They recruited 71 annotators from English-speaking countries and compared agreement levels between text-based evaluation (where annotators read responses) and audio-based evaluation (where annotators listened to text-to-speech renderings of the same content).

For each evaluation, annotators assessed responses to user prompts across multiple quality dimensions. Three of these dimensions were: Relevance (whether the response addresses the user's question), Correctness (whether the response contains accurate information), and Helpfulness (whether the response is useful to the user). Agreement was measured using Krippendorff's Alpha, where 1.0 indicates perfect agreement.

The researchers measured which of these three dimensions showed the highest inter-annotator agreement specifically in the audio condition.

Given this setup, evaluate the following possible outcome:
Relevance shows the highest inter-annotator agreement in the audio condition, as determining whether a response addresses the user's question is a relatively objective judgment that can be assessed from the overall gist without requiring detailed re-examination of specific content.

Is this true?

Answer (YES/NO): YES